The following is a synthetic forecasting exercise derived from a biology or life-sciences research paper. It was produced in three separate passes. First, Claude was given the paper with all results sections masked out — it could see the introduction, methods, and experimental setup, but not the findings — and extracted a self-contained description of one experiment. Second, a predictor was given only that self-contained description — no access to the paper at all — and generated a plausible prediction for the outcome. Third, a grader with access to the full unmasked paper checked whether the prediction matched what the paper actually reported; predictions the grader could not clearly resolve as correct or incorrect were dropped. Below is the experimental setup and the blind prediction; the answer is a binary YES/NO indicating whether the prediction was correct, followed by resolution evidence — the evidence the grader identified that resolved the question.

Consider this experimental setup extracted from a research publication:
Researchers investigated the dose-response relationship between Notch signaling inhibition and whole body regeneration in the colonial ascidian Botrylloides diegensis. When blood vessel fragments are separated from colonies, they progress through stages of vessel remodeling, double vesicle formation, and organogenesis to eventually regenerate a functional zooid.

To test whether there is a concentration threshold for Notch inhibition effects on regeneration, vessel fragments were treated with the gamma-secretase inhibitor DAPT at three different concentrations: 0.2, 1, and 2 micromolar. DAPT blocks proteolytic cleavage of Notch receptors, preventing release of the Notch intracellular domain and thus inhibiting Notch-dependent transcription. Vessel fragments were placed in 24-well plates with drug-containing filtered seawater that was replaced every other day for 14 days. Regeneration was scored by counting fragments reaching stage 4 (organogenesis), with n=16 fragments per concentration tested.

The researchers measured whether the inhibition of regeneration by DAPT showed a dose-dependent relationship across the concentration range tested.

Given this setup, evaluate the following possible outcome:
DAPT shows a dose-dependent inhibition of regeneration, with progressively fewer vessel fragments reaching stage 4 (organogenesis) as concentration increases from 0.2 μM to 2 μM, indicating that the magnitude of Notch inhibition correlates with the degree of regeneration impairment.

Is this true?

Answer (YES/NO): YES